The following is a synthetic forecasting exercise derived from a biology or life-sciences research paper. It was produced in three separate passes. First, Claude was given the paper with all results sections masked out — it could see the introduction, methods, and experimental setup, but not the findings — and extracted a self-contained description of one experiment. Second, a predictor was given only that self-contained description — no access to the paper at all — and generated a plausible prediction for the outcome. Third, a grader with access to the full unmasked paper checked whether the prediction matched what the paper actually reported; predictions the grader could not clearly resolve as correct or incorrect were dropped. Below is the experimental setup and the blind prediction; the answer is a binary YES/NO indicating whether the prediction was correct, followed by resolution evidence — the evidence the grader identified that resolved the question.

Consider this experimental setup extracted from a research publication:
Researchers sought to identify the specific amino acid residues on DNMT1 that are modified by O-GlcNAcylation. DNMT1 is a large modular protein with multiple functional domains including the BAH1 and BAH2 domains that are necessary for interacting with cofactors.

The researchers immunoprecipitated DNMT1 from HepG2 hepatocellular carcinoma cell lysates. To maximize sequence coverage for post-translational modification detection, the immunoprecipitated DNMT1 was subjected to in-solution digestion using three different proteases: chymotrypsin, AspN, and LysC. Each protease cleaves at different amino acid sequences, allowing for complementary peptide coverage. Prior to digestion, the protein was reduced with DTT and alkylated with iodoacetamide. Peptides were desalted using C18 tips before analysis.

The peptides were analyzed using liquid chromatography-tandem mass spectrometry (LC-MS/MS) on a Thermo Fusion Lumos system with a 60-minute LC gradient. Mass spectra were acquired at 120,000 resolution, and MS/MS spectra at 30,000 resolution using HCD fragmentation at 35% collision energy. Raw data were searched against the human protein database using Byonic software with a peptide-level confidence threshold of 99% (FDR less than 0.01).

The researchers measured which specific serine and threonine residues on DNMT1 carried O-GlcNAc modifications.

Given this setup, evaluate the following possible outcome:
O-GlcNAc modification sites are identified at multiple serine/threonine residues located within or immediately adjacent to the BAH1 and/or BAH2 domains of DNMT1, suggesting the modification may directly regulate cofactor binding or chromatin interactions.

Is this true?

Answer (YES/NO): NO